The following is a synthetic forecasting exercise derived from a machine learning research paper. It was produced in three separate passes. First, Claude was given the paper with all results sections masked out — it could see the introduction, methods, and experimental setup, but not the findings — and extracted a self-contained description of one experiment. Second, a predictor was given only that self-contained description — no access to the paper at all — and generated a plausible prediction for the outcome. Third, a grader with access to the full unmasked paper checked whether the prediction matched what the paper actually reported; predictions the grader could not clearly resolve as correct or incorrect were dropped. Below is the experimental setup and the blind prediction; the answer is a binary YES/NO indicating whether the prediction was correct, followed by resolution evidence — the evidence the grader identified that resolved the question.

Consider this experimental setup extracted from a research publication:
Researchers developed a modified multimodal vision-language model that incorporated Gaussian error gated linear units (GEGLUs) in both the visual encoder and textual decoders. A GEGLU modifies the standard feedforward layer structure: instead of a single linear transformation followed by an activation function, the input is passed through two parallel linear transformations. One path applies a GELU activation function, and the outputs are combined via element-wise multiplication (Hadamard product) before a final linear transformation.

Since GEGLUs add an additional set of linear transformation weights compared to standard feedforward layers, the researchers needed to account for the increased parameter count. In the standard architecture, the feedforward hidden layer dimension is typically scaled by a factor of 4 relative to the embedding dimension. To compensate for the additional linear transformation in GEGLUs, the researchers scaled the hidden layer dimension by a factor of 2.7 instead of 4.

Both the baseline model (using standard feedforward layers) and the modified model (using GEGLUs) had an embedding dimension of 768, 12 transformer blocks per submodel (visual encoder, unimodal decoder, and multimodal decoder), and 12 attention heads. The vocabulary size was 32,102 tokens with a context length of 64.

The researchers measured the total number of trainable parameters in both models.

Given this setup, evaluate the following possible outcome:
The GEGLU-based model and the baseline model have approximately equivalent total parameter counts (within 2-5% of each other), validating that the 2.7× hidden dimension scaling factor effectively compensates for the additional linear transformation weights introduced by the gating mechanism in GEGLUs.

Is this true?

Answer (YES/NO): YES